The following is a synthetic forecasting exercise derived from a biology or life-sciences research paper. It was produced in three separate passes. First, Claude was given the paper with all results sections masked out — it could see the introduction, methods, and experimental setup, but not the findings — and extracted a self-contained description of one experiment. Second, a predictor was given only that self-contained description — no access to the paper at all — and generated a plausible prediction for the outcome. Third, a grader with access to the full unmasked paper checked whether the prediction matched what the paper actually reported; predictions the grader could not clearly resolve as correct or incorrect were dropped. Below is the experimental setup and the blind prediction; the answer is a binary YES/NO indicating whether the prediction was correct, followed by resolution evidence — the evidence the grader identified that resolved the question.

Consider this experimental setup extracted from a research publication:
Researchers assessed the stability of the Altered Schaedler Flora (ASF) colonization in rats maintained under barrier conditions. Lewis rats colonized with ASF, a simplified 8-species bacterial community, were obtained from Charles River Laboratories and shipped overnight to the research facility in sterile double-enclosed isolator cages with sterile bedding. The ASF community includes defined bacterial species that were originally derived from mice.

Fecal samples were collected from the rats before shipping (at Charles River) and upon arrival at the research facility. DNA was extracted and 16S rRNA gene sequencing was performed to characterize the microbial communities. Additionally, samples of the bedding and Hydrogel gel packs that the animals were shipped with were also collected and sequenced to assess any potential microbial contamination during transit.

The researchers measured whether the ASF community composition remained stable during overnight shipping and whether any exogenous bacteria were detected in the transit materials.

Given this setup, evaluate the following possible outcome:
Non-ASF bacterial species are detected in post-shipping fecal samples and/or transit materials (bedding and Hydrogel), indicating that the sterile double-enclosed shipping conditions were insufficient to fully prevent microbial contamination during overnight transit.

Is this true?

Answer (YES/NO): YES